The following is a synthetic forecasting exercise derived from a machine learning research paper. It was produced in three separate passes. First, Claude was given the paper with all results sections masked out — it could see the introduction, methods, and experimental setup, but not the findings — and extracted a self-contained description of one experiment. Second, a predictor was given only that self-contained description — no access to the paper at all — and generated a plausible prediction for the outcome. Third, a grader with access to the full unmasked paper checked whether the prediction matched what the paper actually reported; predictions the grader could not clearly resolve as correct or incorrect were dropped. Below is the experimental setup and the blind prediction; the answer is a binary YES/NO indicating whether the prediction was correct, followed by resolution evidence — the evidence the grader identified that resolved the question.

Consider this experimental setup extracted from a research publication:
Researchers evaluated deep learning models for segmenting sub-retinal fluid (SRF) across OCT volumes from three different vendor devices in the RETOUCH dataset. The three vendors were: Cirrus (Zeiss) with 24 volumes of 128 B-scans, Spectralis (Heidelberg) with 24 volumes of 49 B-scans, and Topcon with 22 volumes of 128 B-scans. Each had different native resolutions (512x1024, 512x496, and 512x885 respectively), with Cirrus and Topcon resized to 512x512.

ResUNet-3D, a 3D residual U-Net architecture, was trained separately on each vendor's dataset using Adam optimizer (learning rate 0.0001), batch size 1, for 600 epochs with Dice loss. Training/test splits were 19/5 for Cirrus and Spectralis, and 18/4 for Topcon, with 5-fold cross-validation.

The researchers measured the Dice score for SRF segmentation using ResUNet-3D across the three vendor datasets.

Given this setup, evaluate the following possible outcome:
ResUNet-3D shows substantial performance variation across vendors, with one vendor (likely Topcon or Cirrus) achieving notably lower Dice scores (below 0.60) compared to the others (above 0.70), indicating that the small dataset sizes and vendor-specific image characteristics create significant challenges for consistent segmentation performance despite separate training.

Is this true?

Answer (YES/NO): NO